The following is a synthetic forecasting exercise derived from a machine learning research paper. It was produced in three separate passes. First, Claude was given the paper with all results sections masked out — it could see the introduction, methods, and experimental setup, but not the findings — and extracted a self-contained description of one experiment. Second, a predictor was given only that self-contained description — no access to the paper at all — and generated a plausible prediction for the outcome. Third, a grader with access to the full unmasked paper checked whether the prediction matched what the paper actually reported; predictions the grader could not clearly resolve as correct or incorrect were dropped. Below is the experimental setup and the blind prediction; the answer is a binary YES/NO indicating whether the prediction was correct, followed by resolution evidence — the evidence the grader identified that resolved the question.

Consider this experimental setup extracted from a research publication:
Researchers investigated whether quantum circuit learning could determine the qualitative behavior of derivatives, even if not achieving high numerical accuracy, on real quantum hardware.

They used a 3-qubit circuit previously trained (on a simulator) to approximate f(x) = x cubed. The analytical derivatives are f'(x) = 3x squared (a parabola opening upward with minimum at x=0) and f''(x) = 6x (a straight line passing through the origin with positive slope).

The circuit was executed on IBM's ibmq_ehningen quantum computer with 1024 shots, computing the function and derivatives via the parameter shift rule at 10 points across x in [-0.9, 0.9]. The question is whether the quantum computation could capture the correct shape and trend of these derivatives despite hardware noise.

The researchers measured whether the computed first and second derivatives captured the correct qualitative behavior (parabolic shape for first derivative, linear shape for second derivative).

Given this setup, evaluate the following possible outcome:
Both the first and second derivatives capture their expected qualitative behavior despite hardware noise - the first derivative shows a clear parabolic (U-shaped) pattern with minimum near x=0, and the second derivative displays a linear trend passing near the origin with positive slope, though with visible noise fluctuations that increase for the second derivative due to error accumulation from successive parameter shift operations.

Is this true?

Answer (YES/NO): YES